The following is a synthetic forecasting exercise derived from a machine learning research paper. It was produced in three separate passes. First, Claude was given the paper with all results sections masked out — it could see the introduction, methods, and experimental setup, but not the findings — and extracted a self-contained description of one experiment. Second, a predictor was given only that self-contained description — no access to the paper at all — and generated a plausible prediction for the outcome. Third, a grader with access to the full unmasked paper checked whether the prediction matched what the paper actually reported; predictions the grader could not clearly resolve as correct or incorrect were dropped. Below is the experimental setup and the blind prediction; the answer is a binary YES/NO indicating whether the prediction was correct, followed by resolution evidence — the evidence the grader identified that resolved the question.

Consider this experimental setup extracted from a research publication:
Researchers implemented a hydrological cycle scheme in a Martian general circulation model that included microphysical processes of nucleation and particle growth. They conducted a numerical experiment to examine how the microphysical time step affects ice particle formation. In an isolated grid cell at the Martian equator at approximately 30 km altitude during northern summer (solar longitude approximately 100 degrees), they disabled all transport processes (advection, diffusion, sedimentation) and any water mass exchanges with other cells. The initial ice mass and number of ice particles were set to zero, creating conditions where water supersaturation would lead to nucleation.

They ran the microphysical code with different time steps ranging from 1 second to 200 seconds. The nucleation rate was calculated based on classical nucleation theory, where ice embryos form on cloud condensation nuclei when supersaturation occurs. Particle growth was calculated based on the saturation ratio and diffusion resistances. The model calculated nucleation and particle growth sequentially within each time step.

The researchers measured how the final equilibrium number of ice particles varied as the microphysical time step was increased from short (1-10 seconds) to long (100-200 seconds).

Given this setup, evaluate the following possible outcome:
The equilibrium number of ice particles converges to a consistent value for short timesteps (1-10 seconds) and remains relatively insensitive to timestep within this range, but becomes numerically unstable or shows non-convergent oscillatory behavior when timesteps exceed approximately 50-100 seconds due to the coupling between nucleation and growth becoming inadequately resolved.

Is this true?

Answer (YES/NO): NO